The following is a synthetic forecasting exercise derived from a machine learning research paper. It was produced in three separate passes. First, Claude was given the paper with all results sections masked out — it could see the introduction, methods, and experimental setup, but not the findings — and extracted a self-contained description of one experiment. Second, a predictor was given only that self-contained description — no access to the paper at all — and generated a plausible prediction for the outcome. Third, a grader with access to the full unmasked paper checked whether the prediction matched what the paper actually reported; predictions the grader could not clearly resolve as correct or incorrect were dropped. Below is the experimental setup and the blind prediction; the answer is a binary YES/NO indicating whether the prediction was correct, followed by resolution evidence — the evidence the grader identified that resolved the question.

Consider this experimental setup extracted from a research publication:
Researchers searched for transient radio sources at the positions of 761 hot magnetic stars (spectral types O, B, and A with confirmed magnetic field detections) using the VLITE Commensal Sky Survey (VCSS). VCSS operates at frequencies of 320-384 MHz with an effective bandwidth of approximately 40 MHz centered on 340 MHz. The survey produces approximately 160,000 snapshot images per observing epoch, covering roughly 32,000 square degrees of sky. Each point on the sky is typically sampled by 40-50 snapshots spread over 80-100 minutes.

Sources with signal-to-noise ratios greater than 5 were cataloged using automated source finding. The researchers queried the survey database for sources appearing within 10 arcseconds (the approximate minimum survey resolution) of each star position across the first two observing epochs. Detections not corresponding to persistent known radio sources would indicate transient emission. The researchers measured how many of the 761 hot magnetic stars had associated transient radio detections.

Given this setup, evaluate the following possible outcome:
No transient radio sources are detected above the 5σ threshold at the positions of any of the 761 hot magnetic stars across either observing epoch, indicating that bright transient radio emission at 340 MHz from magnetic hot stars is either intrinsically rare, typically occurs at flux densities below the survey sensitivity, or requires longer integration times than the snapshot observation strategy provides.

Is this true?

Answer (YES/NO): NO